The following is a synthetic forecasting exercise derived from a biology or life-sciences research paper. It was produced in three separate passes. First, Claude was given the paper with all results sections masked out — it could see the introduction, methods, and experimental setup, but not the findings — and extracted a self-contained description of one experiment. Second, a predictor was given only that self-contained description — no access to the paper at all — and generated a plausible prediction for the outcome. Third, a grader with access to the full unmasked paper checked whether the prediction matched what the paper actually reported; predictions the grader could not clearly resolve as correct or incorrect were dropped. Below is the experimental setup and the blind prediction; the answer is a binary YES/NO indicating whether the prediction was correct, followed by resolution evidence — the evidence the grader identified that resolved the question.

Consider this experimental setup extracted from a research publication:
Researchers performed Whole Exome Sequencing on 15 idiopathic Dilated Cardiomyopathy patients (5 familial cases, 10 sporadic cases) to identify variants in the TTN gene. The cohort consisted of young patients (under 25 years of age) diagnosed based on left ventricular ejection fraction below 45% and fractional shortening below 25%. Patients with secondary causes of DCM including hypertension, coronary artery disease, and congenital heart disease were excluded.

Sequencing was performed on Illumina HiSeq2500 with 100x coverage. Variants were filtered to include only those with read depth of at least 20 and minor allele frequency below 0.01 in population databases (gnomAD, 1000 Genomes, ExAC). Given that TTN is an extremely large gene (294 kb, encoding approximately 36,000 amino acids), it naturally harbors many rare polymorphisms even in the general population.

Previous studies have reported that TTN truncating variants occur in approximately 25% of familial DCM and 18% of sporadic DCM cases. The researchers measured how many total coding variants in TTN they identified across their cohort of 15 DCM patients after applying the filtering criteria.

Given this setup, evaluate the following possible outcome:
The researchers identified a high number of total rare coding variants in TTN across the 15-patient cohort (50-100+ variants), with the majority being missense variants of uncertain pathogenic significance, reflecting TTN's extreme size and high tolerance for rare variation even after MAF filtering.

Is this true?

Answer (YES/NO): YES